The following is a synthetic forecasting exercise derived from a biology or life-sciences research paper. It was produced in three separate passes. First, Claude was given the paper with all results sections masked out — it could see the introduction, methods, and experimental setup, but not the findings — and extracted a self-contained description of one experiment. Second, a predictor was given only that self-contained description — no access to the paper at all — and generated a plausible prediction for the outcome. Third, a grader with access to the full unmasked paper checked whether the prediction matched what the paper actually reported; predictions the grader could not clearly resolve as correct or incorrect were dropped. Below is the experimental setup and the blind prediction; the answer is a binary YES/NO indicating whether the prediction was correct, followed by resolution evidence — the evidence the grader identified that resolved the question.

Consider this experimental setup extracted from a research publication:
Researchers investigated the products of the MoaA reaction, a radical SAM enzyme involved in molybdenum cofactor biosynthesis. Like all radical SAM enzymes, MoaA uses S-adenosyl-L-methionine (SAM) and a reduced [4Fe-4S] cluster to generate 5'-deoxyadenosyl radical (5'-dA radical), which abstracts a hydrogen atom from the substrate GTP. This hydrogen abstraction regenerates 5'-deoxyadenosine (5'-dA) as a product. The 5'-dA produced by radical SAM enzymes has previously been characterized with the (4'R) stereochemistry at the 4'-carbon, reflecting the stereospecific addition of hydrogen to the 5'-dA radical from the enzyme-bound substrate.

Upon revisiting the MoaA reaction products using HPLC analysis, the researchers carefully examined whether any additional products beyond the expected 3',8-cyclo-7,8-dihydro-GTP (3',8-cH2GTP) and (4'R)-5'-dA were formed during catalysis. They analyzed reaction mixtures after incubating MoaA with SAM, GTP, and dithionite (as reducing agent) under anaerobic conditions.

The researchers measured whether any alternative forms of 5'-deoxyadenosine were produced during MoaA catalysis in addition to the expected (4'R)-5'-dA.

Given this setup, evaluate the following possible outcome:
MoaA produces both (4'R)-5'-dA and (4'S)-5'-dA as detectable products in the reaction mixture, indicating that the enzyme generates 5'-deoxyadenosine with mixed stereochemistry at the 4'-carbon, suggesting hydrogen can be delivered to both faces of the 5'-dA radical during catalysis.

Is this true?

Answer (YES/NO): YES